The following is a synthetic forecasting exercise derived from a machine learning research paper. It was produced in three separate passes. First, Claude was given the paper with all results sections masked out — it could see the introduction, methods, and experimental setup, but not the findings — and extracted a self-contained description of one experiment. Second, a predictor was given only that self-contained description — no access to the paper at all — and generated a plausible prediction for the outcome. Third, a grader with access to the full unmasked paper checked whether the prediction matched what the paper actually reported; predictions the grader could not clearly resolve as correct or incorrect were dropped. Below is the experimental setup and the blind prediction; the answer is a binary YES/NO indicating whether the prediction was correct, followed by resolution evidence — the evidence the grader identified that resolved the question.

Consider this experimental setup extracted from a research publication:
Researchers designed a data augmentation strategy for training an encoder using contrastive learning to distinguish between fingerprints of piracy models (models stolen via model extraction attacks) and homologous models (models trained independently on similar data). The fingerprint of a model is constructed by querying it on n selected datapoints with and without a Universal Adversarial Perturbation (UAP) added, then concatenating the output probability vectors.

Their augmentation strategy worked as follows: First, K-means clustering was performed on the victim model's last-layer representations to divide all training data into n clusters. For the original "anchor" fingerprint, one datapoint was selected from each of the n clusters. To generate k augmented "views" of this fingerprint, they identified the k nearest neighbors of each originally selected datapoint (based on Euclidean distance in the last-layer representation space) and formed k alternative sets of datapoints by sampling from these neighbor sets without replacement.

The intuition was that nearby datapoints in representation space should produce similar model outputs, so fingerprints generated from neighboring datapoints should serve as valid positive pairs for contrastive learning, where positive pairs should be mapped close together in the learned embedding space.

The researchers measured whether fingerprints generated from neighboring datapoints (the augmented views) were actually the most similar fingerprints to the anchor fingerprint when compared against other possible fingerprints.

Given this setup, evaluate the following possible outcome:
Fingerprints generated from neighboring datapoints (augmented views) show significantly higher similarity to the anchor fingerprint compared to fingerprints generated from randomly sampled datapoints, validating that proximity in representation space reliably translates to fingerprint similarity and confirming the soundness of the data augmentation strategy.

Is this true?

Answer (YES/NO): YES